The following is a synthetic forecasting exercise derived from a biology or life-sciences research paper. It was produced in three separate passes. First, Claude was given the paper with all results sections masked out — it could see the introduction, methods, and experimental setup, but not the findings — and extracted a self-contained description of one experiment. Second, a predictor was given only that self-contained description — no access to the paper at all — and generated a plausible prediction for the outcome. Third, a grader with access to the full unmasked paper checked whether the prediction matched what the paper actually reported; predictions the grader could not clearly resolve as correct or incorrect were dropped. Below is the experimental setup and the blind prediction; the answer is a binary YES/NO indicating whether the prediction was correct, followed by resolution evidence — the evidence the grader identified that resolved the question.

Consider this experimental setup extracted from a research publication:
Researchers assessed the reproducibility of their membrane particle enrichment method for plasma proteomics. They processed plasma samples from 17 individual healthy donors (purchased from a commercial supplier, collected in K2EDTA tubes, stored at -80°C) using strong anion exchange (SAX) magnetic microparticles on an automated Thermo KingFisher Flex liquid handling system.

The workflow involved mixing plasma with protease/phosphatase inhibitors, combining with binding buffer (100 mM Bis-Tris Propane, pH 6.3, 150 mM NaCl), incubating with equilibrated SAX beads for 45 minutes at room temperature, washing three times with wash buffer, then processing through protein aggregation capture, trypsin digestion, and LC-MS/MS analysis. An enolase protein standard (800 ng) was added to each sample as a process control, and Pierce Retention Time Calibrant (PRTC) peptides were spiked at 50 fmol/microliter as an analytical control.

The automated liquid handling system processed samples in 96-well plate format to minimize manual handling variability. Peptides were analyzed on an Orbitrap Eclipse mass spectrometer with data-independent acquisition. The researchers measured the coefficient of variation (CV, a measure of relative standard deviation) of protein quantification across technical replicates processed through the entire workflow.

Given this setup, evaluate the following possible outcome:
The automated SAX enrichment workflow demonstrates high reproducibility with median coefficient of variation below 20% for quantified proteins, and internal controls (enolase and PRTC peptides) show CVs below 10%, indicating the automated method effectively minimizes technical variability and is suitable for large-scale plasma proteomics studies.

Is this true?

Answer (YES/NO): NO